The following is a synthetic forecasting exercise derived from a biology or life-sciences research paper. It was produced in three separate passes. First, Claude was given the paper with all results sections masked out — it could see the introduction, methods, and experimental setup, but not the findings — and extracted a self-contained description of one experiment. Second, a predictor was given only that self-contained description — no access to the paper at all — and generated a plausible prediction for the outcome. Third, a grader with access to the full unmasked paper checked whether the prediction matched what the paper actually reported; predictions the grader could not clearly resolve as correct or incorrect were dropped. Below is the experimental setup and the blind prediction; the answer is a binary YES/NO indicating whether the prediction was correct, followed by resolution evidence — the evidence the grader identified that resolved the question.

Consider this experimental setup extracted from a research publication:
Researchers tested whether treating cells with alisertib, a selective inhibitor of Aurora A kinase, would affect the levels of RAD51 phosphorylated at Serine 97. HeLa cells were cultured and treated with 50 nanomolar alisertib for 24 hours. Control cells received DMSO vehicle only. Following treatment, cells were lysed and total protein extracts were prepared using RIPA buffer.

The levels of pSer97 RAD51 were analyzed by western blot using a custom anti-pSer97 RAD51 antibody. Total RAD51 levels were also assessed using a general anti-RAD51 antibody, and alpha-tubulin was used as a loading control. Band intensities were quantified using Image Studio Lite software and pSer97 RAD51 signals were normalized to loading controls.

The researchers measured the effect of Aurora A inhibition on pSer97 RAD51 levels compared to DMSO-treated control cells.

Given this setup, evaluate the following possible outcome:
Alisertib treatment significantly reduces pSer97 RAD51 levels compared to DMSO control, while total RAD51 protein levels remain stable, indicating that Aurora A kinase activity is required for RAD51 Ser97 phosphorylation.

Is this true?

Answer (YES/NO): NO